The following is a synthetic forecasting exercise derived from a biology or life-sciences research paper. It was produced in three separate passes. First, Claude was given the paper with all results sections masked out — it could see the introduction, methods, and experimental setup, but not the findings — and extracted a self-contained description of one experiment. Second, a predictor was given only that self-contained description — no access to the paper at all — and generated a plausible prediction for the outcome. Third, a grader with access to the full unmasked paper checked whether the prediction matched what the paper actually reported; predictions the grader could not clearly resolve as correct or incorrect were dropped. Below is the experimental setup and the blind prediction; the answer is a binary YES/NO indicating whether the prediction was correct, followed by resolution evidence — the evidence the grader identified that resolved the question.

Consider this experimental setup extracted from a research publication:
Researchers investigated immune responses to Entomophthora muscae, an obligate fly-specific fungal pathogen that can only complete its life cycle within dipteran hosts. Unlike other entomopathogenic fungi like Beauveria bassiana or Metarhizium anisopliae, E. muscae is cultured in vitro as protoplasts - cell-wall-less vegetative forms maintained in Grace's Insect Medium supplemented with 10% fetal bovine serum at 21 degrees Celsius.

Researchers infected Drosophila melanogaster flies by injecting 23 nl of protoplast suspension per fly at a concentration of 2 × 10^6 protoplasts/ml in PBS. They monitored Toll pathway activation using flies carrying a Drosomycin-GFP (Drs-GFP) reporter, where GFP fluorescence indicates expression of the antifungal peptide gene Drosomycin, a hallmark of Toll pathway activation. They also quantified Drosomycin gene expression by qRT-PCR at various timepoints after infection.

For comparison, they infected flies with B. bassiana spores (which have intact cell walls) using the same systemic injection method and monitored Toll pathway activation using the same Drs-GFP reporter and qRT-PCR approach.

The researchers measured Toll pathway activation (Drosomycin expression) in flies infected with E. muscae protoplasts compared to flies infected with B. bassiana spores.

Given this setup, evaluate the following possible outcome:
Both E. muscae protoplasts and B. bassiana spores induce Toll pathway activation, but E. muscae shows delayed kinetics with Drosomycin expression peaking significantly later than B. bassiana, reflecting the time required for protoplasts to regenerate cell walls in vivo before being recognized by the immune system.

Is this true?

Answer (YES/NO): NO